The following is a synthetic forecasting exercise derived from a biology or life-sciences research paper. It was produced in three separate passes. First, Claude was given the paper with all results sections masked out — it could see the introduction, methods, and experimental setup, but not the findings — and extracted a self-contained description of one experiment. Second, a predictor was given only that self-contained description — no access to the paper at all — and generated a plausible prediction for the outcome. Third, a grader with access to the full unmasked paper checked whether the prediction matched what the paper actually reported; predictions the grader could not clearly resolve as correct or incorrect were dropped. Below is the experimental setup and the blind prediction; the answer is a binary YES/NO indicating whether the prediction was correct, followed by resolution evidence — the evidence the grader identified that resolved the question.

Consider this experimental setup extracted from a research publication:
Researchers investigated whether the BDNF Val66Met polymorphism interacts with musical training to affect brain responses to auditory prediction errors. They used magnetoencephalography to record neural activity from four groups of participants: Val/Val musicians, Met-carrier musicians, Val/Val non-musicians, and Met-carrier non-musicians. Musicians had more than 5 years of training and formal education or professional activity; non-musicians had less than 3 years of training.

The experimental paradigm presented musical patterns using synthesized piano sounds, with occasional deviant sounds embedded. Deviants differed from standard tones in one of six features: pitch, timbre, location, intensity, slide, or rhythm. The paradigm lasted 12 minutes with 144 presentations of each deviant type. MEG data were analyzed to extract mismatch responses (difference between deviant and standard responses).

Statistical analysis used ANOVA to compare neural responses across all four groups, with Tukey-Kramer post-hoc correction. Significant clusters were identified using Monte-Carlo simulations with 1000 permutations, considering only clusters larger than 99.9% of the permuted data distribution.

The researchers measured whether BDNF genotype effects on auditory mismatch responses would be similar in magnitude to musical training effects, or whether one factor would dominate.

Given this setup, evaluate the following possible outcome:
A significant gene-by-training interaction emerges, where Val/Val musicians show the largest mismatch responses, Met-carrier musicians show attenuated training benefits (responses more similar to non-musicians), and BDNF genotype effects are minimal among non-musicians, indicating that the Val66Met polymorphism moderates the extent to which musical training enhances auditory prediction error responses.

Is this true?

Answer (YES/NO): YES